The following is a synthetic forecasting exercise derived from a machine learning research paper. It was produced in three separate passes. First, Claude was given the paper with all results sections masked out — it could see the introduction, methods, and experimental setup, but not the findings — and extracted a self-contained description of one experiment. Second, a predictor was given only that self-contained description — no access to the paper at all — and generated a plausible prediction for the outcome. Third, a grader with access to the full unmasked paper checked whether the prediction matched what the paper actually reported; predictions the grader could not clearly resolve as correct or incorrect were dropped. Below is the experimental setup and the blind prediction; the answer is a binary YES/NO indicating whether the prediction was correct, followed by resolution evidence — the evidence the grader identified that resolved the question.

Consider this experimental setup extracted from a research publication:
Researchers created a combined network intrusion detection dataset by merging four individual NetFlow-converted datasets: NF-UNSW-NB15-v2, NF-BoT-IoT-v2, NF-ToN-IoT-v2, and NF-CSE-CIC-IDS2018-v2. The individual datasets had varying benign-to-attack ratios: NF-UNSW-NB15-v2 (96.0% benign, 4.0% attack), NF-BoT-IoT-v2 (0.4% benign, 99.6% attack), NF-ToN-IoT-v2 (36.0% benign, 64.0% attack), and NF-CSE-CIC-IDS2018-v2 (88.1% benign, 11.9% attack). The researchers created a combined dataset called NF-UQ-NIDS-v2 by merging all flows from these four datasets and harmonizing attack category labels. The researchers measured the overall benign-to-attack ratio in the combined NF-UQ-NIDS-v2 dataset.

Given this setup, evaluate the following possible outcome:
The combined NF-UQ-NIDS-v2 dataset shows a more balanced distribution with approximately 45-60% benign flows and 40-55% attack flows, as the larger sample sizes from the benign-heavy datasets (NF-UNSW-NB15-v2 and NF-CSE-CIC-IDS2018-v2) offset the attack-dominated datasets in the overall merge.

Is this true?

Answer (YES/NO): NO